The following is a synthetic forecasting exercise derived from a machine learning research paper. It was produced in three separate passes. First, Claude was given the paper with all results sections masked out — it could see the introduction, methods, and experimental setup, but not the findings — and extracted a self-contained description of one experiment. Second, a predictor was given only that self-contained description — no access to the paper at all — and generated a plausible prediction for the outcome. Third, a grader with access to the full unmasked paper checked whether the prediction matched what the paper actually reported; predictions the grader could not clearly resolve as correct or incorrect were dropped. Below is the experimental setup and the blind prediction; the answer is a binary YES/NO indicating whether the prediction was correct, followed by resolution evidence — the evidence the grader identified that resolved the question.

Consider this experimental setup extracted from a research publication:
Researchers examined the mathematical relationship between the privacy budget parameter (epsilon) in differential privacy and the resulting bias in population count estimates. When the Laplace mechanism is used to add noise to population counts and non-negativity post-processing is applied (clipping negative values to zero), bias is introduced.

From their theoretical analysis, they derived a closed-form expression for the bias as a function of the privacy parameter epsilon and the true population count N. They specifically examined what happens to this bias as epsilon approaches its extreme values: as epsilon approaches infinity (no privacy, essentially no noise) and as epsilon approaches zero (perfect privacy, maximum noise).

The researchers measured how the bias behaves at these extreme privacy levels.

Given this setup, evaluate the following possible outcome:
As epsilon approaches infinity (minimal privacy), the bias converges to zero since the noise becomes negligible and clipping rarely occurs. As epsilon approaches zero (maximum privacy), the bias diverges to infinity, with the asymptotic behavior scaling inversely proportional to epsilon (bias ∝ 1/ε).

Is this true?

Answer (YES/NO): YES